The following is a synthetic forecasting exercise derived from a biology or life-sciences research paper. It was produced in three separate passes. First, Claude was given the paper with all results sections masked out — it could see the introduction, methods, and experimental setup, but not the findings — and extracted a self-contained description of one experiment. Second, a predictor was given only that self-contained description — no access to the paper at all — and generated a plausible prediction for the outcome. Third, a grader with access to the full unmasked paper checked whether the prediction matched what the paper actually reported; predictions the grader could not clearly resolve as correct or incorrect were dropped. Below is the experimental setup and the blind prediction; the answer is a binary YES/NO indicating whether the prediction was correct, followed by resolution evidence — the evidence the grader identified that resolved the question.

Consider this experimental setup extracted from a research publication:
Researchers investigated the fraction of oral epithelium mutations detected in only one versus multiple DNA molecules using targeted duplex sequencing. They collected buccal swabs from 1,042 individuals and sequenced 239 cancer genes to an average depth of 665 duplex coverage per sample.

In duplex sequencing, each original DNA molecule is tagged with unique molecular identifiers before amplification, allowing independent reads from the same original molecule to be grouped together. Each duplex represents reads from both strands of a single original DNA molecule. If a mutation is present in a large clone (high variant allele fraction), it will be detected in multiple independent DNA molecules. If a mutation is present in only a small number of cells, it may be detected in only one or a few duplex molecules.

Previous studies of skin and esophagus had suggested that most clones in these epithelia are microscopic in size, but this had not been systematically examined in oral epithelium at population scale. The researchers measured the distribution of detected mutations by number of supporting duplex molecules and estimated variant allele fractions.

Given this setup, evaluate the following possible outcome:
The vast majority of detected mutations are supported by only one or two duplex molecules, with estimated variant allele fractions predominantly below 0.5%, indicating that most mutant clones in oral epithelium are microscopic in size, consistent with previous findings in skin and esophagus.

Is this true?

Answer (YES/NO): YES